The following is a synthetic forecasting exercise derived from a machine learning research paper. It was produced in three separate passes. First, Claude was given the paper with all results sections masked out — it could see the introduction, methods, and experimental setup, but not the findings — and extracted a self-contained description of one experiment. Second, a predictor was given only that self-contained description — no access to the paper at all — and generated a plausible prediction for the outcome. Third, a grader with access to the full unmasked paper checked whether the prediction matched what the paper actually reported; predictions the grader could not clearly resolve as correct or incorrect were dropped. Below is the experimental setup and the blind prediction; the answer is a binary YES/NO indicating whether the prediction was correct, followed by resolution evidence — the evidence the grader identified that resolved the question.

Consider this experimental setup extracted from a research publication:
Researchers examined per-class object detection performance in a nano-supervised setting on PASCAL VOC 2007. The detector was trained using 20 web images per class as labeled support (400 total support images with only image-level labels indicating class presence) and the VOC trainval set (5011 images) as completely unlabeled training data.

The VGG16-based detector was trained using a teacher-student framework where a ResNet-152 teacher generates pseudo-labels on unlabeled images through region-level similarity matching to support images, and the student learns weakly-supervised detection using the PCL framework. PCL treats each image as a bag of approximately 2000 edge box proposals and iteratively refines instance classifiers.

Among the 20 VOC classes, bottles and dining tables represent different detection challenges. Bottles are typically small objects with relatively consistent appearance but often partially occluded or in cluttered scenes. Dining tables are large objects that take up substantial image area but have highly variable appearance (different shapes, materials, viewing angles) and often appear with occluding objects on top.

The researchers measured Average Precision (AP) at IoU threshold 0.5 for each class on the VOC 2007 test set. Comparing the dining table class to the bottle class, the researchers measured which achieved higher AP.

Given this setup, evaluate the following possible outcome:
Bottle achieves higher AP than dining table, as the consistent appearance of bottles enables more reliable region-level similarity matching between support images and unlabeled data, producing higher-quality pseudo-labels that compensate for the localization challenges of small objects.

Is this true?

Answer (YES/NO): NO